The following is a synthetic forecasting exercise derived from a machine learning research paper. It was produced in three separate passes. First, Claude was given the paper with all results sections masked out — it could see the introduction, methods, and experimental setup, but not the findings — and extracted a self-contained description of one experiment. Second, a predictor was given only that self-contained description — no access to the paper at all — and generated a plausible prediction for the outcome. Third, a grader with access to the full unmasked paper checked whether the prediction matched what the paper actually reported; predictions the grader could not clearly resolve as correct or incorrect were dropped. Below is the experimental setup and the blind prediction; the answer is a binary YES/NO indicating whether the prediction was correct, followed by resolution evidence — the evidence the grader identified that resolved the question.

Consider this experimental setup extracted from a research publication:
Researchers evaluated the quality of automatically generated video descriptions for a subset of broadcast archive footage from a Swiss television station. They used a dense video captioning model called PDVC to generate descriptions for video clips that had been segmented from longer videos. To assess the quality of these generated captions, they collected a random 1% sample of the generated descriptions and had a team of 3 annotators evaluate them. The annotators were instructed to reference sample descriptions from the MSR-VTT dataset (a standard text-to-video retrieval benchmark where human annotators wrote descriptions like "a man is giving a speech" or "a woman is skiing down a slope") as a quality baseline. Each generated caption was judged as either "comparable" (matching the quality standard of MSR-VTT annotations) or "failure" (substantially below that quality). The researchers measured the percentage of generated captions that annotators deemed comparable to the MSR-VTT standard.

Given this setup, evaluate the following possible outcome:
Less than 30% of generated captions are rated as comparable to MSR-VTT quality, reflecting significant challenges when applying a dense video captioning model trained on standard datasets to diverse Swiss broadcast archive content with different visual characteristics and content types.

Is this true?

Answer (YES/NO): NO